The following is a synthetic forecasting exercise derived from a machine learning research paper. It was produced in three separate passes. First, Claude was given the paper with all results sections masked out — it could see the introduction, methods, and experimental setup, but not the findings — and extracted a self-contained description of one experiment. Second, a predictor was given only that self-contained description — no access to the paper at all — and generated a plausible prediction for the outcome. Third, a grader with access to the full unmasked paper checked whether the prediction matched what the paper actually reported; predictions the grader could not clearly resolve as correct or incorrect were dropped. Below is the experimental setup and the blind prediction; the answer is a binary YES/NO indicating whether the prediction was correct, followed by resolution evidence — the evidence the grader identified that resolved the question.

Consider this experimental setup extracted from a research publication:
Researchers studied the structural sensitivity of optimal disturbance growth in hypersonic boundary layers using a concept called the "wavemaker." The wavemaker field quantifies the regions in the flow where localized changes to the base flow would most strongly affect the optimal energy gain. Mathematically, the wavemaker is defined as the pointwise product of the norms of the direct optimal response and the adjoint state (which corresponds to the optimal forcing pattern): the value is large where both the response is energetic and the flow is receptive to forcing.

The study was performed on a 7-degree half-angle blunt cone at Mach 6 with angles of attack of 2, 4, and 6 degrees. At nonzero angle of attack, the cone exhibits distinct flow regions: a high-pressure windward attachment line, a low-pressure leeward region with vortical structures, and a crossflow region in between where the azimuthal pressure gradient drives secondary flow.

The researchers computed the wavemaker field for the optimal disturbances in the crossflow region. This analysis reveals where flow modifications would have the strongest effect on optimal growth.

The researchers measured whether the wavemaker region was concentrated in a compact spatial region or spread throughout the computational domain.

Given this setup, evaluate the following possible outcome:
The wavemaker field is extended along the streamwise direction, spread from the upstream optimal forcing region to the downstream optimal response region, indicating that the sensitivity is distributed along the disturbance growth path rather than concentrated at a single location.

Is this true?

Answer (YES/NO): NO